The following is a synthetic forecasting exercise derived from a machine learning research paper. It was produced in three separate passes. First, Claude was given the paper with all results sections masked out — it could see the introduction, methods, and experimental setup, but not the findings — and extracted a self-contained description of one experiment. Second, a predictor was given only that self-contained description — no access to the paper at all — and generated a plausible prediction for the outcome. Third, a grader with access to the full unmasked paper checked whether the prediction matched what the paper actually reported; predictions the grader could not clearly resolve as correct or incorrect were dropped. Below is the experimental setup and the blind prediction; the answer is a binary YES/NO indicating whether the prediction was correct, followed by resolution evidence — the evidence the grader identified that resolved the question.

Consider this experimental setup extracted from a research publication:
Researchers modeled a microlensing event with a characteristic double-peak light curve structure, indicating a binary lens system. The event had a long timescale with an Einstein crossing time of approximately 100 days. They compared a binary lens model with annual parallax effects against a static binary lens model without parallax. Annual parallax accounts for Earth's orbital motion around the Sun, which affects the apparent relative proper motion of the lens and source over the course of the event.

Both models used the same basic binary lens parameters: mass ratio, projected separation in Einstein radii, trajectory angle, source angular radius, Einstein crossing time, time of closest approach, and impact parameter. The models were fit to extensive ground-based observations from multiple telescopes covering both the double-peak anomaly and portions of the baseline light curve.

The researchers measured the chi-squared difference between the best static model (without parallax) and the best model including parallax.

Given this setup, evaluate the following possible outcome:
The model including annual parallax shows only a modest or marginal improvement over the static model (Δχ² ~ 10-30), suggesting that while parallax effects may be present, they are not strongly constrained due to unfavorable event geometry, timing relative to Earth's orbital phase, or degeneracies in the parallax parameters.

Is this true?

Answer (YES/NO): NO